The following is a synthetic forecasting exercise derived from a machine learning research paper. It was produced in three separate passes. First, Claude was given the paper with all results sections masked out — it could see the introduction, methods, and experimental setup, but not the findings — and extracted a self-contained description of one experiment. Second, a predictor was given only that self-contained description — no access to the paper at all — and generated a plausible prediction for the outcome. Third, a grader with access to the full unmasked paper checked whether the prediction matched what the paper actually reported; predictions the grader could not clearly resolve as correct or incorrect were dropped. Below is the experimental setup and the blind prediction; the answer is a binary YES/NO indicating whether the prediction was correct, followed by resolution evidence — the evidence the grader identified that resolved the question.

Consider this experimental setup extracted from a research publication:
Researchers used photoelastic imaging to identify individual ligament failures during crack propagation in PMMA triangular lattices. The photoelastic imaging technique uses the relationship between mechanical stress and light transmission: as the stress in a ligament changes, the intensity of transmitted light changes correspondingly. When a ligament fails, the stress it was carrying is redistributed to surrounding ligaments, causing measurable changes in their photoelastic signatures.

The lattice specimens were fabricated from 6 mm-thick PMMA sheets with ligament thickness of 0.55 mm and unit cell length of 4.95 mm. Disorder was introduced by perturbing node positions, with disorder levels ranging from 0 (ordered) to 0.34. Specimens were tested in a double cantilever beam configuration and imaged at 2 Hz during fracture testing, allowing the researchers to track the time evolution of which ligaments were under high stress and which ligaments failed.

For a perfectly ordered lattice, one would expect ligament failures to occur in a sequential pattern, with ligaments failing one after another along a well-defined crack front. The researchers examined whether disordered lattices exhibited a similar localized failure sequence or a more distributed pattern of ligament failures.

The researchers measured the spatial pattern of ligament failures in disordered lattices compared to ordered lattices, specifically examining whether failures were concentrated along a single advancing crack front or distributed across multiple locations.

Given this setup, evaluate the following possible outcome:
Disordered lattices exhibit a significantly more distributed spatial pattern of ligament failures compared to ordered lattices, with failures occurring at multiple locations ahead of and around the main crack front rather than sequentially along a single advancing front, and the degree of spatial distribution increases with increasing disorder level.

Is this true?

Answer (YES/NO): NO